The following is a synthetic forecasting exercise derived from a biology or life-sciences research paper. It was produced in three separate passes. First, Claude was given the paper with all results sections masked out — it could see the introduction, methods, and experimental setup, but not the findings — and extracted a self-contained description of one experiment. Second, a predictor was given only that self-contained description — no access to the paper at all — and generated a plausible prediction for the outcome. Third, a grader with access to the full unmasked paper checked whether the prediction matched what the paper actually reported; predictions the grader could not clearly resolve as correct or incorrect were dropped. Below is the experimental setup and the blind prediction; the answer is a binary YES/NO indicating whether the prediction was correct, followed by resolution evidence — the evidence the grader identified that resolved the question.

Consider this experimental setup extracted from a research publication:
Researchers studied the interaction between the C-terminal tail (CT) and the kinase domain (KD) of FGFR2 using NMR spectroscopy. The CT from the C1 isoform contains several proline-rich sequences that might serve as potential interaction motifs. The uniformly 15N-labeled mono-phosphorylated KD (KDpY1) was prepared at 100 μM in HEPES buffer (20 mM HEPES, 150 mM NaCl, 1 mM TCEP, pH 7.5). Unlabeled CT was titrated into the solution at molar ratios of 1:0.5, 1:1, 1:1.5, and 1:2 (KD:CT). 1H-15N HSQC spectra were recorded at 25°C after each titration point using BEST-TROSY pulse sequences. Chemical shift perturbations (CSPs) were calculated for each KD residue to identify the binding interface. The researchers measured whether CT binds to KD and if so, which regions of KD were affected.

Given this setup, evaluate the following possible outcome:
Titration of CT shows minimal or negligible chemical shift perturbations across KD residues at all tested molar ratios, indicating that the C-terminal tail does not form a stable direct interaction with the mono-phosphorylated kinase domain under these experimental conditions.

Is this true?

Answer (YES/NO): NO